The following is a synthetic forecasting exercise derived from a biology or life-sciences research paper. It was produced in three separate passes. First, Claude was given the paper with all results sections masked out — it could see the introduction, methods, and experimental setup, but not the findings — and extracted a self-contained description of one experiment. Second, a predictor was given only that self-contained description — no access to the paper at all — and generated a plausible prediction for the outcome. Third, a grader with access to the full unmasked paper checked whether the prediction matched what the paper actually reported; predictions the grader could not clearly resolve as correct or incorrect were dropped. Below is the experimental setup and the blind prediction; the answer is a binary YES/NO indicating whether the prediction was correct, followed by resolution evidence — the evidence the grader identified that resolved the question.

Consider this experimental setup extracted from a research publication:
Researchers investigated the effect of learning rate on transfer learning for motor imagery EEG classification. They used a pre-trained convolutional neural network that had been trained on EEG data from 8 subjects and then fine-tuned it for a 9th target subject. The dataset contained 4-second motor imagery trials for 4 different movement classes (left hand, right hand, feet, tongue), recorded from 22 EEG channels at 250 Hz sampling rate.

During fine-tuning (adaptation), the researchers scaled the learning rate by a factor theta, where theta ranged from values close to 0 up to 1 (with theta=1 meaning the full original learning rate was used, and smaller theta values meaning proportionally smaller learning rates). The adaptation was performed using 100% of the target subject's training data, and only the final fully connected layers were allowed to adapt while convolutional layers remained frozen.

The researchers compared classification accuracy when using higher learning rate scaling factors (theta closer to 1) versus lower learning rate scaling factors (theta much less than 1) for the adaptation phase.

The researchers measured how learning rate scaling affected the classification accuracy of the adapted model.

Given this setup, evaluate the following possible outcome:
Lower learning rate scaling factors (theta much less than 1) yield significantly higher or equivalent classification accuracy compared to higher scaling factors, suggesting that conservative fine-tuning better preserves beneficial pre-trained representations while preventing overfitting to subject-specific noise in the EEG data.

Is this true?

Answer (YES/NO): YES